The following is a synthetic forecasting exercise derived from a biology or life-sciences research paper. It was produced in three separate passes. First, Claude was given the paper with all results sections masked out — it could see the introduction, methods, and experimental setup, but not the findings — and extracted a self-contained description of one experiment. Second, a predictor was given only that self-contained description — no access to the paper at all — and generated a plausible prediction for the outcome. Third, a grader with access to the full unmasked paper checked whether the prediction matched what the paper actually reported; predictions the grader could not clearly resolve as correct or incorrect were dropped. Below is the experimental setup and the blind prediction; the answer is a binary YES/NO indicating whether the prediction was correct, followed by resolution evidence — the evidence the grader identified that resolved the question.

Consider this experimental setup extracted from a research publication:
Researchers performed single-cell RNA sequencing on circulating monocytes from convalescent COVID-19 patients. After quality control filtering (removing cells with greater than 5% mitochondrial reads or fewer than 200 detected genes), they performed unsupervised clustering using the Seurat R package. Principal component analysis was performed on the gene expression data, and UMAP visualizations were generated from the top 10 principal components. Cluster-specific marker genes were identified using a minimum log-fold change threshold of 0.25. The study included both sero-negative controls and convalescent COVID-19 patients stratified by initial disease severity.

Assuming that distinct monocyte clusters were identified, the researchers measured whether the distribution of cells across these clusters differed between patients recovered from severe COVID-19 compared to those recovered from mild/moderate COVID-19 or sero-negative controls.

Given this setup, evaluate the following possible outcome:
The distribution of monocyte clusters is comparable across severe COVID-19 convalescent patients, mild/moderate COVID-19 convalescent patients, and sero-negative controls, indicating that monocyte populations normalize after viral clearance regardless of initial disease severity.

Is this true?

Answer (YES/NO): NO